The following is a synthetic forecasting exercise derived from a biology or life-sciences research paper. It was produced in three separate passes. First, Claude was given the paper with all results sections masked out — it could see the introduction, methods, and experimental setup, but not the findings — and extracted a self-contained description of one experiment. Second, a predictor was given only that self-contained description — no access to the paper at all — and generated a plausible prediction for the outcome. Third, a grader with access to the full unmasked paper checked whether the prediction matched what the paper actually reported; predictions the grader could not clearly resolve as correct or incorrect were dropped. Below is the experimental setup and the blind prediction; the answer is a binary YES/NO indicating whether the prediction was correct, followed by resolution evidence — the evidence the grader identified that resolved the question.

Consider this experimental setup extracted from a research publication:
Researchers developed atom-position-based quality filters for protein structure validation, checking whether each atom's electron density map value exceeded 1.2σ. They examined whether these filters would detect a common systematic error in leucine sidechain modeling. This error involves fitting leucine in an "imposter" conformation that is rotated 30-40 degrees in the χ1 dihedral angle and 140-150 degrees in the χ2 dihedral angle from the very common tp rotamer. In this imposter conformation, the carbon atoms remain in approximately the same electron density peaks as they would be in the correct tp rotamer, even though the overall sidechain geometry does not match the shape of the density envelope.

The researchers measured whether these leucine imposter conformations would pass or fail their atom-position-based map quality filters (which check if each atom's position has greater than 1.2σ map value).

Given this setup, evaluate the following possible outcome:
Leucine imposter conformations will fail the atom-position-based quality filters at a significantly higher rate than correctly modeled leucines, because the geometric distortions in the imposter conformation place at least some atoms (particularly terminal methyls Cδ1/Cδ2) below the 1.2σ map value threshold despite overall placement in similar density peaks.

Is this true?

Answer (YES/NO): NO